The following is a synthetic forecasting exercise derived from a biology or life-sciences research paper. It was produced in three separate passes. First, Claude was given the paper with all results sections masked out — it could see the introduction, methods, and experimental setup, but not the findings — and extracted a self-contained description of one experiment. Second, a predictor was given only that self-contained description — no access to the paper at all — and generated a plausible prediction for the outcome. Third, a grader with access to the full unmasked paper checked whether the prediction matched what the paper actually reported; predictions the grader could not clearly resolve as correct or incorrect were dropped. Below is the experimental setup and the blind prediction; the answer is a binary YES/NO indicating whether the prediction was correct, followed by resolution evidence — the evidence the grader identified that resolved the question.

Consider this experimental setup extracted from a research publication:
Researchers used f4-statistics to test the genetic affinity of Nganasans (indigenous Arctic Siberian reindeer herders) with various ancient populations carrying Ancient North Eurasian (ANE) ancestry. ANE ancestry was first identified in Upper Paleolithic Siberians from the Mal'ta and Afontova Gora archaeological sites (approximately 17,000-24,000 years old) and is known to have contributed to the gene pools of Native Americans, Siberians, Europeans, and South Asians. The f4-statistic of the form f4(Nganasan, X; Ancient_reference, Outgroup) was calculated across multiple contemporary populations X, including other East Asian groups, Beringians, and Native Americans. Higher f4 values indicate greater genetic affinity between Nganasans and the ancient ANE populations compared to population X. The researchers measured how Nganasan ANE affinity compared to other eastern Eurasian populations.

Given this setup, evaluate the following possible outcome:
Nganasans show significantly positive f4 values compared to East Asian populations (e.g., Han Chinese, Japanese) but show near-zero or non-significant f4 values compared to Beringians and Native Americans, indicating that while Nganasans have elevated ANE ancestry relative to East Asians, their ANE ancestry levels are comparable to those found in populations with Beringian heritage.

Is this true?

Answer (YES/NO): NO